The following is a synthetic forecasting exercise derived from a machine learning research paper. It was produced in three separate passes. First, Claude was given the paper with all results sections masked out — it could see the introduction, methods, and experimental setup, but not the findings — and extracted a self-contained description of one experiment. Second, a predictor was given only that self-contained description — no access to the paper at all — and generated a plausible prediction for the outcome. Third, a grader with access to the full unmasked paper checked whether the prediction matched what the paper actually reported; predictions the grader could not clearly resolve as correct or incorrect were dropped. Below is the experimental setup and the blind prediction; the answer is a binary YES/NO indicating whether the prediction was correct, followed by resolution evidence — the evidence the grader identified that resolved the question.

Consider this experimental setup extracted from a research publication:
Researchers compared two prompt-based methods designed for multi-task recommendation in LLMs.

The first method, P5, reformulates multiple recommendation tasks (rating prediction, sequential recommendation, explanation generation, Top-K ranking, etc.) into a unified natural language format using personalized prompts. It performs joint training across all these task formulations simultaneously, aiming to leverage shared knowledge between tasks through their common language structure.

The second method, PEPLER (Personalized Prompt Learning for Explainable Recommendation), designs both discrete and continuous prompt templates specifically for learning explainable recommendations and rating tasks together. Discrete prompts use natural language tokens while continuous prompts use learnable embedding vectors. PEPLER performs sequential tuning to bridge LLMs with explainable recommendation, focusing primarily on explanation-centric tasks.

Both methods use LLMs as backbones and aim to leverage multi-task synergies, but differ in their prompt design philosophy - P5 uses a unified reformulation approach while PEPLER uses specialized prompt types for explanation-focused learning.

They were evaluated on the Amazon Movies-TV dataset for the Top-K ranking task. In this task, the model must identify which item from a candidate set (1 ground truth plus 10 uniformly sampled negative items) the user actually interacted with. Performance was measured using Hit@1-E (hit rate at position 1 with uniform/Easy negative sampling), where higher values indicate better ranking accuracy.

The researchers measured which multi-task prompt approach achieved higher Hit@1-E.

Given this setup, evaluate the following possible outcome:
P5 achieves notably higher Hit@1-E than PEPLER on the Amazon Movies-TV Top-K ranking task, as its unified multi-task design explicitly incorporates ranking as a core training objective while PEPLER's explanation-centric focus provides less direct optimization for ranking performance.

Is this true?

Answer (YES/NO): YES